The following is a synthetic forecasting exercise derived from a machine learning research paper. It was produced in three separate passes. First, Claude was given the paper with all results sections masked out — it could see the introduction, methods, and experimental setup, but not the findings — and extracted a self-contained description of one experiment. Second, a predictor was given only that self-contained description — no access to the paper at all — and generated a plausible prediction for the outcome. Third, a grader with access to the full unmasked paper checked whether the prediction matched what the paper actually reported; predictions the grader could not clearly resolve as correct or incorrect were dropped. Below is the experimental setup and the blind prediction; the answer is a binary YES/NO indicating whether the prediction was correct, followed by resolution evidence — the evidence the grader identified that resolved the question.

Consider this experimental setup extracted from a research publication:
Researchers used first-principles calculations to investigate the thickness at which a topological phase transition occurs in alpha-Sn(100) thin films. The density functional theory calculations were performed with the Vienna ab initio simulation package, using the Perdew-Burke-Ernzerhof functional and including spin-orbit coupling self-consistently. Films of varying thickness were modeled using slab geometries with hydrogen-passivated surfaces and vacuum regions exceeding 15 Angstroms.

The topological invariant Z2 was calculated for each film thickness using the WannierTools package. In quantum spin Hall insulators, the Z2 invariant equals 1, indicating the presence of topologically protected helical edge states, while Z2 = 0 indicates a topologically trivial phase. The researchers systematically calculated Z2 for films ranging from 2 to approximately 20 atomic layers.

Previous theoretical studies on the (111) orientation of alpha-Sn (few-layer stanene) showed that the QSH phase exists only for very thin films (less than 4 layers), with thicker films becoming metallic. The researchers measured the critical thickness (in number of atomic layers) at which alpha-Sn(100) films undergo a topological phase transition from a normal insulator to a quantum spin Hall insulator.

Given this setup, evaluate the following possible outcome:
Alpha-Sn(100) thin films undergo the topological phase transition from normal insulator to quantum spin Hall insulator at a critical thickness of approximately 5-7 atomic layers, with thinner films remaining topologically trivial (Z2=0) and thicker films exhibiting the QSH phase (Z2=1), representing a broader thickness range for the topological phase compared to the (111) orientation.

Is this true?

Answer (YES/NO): NO